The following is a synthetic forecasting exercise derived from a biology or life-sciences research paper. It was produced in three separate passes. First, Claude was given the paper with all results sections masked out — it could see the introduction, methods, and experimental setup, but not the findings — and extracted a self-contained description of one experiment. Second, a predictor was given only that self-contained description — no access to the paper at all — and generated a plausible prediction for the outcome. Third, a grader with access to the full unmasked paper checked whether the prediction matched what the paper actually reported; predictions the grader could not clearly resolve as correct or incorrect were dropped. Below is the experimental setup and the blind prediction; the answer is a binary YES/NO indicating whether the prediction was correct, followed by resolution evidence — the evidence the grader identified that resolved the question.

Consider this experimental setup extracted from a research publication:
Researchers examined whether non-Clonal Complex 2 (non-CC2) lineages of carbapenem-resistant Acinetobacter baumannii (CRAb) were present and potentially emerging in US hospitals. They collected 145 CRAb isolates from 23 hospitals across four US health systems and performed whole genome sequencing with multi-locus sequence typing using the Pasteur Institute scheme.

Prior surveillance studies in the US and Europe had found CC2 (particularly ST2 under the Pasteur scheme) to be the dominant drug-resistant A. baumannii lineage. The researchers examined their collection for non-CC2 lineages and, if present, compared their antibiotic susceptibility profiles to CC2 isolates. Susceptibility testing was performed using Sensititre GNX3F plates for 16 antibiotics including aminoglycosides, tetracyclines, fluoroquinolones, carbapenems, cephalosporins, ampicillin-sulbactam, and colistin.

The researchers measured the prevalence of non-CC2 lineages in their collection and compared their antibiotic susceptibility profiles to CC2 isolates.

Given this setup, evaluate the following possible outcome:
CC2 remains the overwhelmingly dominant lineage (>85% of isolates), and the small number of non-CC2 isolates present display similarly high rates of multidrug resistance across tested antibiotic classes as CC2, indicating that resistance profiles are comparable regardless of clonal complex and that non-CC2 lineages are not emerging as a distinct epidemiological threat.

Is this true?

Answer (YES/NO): NO